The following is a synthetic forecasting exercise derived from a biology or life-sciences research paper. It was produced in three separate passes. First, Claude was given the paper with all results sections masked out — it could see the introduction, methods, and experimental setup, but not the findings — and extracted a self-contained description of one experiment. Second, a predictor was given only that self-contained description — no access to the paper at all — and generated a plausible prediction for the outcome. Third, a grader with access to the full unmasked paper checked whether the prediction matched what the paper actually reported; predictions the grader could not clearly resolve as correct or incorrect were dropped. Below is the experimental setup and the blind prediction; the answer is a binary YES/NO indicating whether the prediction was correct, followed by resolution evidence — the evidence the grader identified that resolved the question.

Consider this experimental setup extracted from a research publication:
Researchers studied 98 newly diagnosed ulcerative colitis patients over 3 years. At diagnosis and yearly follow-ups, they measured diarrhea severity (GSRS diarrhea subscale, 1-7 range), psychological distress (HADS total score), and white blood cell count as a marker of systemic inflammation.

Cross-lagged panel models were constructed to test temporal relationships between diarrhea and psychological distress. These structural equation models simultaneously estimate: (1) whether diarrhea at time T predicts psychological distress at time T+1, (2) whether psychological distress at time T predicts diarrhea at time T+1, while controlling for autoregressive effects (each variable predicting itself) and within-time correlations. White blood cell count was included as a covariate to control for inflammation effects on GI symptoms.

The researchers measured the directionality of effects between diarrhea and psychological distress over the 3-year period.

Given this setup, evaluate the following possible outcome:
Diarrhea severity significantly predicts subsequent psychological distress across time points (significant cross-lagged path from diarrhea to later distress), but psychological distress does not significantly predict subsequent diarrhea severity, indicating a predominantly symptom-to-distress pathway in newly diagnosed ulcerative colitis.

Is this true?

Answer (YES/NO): NO